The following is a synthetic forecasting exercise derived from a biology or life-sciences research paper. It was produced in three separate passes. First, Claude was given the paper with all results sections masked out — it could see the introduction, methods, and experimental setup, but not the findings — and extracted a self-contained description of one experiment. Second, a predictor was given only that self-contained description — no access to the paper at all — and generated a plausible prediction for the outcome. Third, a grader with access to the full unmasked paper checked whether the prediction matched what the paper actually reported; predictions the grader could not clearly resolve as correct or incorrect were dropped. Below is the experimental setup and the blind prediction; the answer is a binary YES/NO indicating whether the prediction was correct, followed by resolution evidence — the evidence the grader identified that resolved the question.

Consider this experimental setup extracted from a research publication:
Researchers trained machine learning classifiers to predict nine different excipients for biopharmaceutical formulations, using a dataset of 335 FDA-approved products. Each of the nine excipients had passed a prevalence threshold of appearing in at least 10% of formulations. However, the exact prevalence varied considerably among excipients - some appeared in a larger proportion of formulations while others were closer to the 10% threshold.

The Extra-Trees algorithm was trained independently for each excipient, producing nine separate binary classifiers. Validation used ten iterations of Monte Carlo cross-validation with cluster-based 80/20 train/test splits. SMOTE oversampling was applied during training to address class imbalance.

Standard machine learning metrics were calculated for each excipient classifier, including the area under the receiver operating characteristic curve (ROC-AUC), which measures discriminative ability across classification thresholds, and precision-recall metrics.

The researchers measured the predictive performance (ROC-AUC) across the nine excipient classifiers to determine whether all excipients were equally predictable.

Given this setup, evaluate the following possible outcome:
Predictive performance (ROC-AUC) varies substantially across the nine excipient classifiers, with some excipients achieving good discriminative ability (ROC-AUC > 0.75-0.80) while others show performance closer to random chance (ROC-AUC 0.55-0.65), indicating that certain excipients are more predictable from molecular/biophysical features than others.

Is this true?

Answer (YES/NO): YES